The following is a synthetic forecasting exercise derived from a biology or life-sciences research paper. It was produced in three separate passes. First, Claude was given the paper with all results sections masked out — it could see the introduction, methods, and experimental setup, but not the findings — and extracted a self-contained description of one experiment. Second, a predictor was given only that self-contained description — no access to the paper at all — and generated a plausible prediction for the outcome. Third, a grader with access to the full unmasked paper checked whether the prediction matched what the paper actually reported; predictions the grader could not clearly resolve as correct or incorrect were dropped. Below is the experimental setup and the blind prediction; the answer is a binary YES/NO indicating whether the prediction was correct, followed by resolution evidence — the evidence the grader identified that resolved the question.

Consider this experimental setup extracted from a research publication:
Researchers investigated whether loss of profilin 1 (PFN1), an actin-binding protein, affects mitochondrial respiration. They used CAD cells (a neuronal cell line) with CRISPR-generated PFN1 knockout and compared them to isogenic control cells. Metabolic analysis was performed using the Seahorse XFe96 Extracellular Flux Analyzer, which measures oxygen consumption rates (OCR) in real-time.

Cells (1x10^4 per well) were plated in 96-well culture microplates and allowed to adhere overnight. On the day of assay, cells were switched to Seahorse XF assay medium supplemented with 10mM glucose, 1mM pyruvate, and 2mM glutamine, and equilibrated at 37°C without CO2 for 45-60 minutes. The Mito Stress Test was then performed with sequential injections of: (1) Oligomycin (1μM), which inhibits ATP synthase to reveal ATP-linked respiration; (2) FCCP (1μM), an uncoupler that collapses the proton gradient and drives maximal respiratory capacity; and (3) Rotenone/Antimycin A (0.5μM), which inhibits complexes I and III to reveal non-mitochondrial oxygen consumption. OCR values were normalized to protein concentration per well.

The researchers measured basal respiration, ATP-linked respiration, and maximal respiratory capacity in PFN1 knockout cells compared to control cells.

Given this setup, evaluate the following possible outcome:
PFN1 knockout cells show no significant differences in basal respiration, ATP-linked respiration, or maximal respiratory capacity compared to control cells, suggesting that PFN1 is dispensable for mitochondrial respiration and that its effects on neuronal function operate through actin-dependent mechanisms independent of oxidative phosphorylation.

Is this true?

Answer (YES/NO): NO